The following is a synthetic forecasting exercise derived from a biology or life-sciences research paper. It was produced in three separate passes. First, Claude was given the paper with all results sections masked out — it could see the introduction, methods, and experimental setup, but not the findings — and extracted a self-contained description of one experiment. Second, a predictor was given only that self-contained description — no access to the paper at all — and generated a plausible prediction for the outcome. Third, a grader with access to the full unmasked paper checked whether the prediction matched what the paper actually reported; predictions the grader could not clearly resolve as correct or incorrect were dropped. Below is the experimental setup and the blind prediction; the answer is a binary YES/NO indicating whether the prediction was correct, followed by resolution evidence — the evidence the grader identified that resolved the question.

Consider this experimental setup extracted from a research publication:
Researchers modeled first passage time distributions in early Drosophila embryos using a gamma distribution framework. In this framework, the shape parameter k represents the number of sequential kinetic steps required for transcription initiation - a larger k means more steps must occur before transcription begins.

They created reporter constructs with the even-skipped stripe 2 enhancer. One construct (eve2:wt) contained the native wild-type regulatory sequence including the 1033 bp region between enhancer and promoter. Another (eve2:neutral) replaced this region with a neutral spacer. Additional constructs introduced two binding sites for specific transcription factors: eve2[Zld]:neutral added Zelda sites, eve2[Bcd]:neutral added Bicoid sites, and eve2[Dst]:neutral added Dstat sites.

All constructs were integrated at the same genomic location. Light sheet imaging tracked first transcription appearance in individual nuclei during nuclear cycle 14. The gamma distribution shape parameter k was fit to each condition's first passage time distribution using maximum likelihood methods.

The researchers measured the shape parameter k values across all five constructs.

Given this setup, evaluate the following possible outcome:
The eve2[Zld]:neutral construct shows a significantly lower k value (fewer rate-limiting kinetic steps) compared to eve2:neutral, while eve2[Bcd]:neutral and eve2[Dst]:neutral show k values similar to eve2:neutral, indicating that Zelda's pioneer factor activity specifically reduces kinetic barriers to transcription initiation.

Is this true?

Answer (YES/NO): NO